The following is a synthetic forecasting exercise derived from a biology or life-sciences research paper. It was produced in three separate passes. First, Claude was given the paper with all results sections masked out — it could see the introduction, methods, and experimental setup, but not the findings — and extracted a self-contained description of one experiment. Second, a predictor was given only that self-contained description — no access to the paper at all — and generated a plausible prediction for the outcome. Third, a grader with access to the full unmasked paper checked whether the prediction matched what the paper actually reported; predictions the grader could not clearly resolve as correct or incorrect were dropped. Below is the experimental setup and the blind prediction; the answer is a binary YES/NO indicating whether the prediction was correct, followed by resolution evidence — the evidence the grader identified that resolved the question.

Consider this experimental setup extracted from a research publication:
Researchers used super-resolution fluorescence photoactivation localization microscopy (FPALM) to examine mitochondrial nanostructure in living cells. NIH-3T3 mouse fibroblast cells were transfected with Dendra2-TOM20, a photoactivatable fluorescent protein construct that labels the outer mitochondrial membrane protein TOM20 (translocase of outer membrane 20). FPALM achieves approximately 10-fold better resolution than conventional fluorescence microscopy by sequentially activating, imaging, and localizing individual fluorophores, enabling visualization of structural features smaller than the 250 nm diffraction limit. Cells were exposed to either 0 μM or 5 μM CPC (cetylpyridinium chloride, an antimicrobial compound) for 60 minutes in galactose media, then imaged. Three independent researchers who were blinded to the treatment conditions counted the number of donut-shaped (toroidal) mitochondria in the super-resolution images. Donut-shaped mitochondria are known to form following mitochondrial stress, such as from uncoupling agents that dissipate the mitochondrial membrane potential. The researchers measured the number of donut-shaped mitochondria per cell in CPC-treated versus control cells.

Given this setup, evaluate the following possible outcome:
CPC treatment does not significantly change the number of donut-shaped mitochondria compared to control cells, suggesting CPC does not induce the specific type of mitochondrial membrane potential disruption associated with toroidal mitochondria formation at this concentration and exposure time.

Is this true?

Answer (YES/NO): NO